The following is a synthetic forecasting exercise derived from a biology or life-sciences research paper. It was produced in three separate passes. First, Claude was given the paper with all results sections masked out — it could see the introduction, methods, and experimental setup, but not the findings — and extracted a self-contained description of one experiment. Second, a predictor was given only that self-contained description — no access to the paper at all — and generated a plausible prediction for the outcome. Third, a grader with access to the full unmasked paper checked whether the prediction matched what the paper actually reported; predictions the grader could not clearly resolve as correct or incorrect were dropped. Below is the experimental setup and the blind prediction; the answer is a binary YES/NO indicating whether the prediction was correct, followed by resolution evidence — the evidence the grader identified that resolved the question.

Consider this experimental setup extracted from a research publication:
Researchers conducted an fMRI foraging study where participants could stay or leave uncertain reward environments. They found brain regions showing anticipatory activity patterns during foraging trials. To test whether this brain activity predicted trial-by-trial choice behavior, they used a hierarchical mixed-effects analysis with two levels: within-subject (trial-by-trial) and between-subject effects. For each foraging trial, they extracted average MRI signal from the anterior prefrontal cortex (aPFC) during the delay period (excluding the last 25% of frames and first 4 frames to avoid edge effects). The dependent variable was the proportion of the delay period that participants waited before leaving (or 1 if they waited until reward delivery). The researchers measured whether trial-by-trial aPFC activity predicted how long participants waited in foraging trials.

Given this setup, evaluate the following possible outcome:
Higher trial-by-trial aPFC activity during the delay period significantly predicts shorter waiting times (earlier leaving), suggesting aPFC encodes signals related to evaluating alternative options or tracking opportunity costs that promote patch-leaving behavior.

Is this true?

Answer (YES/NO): NO